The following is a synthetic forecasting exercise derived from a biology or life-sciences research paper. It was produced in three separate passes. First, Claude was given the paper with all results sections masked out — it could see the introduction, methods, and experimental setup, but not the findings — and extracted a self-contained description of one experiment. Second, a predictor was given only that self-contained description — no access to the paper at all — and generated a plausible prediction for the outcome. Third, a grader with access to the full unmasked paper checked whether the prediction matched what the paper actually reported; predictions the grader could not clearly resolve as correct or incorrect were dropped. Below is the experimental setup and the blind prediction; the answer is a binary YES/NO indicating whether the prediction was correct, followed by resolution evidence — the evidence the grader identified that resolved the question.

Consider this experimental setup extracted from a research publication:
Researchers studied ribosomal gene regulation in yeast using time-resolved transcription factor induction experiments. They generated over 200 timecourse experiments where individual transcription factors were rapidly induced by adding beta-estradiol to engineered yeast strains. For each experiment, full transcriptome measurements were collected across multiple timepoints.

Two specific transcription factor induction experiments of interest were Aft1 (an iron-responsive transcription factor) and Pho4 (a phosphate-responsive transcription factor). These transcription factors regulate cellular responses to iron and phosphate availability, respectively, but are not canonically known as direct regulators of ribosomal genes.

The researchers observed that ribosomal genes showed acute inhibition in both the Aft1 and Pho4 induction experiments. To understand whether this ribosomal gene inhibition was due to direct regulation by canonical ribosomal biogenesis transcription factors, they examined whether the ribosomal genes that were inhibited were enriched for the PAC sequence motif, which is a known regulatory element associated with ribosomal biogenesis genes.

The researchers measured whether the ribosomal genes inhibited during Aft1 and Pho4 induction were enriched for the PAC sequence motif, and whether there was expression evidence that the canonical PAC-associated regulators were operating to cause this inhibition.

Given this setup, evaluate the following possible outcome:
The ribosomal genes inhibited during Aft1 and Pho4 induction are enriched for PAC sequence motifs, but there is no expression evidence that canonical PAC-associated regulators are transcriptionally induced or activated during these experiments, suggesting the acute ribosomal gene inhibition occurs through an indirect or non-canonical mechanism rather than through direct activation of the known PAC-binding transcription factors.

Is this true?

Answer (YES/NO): YES